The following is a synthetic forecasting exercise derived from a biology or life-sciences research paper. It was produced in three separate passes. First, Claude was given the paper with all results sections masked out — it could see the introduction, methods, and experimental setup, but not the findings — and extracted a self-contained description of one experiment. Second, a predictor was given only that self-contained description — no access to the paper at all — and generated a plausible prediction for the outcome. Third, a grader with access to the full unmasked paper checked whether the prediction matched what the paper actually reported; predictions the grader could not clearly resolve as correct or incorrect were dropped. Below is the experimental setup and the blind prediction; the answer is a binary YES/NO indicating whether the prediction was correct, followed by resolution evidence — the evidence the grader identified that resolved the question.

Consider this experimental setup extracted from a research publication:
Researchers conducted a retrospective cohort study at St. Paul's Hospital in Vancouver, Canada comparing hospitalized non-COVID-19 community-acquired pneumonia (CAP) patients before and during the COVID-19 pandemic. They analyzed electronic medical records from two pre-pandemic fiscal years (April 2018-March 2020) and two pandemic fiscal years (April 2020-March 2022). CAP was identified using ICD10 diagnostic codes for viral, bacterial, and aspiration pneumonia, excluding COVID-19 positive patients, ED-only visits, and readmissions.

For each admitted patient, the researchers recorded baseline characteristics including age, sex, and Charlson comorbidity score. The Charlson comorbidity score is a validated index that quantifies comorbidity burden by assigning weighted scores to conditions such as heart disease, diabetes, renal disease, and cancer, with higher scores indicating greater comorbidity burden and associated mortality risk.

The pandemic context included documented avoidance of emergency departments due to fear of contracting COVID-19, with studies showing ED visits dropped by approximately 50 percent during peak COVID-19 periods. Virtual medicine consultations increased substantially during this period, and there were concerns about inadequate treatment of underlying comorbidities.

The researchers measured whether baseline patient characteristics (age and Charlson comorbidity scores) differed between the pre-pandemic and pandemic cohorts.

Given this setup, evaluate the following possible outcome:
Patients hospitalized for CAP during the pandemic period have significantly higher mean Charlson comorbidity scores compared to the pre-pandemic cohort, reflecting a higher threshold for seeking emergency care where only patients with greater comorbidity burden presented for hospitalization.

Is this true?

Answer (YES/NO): NO